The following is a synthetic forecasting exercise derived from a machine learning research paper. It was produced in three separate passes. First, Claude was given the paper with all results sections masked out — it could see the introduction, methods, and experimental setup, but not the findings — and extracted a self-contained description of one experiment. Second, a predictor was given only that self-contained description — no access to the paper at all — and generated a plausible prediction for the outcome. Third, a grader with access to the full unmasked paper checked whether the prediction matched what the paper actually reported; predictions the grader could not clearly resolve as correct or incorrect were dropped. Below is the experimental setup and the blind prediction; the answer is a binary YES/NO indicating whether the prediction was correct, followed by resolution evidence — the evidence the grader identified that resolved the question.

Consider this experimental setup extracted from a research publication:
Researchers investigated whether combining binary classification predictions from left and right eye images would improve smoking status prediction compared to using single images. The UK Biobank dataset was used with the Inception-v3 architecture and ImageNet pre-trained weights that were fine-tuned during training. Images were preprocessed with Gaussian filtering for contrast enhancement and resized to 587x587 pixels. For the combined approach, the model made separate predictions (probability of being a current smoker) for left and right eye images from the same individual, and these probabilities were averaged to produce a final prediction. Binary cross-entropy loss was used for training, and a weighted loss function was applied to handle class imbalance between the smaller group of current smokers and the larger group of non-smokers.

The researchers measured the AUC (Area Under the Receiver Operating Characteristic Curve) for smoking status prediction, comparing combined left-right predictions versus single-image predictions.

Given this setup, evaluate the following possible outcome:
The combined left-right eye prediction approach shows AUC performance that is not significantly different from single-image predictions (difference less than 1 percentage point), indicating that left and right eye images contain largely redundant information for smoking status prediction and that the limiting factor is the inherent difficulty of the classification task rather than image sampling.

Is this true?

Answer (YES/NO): NO